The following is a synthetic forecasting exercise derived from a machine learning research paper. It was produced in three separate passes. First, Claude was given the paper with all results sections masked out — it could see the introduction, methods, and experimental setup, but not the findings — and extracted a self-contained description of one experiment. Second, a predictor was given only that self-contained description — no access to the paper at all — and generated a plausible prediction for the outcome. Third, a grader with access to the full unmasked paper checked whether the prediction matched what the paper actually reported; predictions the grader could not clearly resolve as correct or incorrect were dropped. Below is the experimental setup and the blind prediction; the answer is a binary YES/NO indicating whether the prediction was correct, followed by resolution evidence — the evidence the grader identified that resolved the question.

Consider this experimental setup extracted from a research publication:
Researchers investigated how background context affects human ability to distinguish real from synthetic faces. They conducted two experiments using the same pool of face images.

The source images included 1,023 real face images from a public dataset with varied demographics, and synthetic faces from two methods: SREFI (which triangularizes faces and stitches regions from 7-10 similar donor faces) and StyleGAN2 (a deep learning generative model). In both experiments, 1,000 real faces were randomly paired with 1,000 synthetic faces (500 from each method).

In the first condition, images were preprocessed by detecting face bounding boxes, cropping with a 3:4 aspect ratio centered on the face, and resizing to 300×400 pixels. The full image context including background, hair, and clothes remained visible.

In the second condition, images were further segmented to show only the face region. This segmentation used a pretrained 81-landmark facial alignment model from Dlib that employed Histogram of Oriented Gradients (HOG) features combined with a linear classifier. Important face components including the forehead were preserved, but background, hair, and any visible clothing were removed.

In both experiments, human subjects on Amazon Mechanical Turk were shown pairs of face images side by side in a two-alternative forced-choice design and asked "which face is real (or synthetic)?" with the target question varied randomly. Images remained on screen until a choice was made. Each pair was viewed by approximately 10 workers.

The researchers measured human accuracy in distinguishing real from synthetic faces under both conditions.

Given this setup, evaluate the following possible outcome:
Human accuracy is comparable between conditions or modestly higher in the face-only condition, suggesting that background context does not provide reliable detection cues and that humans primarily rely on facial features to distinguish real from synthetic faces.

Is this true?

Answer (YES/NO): NO